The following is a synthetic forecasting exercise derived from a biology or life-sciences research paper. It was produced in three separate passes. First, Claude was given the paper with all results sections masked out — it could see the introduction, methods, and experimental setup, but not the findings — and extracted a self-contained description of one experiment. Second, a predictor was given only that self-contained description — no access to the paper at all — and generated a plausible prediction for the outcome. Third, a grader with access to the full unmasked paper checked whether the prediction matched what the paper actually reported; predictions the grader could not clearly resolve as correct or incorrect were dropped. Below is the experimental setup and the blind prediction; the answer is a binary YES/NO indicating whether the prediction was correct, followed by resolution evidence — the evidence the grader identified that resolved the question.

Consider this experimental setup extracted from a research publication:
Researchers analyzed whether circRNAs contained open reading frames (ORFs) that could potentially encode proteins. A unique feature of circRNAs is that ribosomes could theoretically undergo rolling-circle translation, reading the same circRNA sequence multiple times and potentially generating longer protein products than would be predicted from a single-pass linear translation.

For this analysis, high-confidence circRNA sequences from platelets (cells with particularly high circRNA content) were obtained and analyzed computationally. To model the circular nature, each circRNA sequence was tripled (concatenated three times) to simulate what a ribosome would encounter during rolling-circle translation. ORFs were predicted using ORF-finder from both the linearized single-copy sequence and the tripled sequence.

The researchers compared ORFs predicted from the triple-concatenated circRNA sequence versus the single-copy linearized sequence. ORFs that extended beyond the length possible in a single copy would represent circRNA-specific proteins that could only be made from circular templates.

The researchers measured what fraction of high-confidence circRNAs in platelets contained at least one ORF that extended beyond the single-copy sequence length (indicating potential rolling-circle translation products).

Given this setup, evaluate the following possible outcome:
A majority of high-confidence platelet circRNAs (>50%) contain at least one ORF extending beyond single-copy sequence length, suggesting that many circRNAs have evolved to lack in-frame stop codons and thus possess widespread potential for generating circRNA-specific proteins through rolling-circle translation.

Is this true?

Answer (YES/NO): YES